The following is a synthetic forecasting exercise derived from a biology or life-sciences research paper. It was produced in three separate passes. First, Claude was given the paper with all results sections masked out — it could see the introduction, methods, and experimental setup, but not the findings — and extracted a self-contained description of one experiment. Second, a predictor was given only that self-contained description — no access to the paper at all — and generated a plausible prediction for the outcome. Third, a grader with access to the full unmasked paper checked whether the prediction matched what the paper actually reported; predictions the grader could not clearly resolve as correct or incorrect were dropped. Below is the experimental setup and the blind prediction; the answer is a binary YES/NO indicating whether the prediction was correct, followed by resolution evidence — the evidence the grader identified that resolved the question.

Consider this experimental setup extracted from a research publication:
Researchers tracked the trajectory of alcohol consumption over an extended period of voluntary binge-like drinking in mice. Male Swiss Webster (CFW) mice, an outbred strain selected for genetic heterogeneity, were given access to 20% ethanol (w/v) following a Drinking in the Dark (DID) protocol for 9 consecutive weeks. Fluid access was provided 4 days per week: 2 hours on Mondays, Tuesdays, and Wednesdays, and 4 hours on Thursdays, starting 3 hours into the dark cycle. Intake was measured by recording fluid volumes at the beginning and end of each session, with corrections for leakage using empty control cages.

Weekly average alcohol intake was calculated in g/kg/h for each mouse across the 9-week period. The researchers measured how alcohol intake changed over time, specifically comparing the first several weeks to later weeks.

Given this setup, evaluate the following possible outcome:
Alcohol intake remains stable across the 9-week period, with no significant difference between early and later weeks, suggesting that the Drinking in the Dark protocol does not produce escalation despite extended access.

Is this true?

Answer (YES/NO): NO